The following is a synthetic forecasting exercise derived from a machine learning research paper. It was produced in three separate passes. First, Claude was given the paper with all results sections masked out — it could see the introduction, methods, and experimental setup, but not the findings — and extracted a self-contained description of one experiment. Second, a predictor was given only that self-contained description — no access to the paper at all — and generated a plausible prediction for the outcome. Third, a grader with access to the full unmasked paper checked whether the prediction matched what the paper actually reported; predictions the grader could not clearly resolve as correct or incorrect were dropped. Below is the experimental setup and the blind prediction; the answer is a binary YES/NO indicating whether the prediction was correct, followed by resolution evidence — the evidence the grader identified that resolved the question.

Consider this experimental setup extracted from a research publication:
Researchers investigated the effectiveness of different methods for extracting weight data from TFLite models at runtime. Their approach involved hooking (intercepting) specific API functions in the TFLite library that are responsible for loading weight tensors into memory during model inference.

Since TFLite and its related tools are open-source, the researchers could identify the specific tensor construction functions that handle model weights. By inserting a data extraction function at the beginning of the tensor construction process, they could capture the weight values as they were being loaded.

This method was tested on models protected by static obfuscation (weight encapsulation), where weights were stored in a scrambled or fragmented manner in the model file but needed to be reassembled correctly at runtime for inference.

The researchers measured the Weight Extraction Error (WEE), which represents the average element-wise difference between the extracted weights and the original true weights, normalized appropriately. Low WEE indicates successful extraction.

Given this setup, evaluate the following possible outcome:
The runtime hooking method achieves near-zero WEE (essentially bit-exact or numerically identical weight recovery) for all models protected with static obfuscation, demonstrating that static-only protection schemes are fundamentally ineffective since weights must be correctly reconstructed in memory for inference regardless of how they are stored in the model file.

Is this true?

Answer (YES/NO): YES